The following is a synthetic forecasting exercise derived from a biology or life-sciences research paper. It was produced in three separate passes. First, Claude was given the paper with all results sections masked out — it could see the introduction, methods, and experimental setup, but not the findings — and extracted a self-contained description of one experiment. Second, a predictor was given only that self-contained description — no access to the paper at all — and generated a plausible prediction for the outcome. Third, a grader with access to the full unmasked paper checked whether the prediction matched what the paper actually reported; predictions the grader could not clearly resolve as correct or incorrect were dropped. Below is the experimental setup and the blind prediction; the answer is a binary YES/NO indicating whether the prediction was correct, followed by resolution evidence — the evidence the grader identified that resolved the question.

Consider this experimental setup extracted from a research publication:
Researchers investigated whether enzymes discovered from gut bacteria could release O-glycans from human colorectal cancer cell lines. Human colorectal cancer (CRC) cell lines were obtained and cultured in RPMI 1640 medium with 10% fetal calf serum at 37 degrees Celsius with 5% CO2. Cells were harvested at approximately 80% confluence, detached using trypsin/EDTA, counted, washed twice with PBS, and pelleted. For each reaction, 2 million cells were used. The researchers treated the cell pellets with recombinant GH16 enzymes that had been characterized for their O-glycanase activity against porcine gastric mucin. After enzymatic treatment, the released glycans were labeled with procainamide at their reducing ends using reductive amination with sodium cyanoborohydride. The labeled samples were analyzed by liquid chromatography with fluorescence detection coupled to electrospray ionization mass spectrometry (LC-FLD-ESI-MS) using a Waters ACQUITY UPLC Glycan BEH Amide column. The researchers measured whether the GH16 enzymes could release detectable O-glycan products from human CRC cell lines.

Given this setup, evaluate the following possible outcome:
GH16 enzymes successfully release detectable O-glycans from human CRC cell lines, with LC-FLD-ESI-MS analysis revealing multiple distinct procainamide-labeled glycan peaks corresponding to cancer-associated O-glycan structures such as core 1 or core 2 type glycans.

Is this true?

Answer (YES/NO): NO